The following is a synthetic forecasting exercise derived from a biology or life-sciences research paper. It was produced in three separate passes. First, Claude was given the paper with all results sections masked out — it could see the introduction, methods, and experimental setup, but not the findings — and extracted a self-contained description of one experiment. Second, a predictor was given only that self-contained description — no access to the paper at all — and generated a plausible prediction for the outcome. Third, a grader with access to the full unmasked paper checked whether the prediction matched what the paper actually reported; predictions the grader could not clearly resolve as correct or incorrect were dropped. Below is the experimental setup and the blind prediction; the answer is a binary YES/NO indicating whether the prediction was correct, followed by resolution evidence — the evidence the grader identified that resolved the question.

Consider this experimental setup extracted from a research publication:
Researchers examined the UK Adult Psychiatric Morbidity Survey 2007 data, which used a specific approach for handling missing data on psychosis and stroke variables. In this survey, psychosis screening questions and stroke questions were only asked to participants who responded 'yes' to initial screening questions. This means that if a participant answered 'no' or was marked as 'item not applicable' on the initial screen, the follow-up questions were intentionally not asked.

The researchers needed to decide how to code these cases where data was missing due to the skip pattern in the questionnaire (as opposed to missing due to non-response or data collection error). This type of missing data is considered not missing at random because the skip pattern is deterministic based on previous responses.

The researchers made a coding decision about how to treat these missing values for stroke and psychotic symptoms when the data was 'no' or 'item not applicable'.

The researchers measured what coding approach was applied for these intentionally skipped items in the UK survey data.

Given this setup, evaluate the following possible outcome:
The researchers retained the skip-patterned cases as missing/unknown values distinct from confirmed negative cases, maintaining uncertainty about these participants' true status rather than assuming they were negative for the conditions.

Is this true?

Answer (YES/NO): NO